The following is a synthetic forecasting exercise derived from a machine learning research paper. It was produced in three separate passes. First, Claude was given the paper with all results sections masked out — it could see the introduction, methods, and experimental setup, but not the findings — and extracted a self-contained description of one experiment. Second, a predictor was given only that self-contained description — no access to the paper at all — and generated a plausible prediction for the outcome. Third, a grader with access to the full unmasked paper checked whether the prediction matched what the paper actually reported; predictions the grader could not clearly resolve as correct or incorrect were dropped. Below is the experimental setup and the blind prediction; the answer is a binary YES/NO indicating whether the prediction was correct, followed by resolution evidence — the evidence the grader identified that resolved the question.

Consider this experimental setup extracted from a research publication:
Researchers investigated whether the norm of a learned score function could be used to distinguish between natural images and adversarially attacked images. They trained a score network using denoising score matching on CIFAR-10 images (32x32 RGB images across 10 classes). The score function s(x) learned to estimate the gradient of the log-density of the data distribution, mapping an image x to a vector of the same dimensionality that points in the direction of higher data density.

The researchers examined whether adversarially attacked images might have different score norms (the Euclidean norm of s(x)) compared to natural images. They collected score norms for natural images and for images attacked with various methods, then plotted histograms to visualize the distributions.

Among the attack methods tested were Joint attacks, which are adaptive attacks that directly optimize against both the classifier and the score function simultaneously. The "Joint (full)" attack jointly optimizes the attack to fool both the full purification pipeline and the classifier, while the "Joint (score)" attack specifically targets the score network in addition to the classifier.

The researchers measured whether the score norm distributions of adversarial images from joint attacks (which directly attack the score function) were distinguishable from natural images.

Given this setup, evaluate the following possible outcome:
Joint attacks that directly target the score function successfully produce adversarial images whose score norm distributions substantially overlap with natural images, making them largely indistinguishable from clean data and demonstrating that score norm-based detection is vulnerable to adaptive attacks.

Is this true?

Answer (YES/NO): YES